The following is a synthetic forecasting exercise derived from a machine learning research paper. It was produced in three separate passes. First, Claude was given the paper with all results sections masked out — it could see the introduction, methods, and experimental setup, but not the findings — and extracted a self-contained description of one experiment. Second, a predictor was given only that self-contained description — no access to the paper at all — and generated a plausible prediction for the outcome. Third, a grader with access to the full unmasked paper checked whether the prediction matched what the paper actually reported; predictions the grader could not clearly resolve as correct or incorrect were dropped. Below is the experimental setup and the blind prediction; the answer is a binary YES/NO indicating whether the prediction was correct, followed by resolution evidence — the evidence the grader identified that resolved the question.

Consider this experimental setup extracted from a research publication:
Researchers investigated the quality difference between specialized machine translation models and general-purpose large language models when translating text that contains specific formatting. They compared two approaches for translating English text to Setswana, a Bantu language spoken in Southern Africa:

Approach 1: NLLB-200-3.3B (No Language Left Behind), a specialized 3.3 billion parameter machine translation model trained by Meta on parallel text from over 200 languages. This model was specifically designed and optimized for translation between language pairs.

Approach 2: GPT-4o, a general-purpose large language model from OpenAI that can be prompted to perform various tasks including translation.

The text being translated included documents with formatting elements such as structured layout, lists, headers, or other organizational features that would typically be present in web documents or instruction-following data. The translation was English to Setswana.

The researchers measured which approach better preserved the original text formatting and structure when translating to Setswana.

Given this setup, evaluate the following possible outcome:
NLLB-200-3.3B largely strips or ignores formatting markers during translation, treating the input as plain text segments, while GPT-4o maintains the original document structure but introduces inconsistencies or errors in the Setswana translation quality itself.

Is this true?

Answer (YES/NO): NO